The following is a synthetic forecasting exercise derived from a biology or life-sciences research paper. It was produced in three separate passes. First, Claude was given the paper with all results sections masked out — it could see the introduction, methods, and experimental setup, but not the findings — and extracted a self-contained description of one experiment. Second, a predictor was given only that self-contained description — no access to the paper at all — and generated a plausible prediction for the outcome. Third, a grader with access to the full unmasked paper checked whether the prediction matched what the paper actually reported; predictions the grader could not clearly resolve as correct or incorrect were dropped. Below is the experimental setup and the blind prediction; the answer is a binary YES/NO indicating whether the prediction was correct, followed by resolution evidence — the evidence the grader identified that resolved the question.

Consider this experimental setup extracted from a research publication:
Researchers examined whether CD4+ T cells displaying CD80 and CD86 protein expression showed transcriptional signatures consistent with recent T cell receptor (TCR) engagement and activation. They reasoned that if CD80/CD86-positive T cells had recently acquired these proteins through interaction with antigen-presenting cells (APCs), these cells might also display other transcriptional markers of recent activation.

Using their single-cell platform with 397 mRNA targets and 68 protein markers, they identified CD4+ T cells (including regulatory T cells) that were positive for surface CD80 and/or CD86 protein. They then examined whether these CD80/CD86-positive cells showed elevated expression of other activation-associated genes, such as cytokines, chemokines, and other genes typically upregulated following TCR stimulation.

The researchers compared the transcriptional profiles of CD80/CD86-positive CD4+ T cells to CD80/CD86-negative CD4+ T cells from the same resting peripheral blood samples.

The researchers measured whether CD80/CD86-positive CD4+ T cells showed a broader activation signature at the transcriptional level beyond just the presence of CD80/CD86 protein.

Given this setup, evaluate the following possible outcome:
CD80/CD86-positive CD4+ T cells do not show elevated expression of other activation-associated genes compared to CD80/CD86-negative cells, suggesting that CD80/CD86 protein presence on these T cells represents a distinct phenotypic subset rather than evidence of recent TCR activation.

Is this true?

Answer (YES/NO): NO